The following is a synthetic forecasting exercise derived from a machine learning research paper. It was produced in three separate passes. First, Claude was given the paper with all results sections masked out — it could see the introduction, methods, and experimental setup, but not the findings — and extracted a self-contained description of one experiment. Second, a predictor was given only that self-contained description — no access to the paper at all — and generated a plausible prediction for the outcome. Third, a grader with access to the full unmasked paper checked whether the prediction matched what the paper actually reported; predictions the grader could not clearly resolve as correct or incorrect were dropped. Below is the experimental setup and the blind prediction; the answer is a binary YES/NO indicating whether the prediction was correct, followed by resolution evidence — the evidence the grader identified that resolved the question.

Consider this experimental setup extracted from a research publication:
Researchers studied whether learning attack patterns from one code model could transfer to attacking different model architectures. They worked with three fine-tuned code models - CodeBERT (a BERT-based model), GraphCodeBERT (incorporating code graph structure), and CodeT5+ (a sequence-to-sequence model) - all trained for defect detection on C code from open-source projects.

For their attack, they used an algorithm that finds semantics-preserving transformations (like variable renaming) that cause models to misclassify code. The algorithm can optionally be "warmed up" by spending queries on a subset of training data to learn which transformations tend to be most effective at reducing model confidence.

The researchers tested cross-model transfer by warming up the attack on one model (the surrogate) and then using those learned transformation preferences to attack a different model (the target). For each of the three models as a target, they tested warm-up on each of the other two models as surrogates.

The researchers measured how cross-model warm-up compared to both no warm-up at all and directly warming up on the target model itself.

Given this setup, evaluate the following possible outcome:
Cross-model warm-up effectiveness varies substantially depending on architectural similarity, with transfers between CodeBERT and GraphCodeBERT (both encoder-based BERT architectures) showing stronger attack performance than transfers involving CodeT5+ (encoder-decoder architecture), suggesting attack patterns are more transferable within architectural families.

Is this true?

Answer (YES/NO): NO